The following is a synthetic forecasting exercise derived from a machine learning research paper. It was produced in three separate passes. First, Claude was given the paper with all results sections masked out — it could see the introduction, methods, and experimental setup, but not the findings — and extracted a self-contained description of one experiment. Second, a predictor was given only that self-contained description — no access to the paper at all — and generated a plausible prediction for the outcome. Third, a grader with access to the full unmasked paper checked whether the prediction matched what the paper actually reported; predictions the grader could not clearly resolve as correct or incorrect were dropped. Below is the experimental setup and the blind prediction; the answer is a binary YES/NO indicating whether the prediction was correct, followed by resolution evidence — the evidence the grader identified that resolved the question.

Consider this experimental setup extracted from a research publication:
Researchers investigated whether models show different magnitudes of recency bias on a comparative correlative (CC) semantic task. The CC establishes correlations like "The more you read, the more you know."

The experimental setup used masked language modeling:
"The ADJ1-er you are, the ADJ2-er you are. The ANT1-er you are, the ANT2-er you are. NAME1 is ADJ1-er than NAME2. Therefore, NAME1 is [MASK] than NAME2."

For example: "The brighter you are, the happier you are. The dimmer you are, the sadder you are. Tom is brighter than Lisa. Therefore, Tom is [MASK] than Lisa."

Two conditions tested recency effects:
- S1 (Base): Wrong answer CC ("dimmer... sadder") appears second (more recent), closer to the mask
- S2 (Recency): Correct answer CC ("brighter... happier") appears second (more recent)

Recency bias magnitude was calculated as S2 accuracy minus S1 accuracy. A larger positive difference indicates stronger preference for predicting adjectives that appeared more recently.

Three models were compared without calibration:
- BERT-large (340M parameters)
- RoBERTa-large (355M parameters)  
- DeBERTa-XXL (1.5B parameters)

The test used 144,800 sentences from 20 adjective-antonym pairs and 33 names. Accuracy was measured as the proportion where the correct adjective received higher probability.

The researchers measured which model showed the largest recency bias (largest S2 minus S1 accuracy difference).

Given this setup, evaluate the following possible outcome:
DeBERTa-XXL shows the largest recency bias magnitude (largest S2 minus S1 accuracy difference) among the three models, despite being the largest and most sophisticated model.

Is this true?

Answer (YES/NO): NO